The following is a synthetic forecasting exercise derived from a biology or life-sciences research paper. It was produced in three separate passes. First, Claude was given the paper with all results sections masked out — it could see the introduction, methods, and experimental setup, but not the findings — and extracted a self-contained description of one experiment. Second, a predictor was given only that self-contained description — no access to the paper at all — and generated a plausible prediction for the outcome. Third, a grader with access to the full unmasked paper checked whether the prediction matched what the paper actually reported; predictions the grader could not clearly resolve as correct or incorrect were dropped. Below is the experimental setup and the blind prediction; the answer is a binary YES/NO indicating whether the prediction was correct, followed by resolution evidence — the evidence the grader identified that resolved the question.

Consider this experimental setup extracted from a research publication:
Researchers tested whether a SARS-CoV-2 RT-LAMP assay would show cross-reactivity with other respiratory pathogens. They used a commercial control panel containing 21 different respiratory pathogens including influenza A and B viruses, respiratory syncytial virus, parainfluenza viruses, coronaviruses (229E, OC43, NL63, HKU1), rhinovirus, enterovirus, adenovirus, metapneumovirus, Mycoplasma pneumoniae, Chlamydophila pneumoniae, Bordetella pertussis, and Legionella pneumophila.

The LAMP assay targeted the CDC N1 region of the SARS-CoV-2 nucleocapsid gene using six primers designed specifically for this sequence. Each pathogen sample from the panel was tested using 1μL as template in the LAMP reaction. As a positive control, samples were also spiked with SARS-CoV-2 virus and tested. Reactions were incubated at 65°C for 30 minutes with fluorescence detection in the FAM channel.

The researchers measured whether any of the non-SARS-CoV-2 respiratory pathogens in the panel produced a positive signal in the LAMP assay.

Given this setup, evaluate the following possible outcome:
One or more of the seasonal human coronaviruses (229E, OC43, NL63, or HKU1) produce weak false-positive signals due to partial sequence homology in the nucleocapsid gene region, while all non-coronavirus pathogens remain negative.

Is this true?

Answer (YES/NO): NO